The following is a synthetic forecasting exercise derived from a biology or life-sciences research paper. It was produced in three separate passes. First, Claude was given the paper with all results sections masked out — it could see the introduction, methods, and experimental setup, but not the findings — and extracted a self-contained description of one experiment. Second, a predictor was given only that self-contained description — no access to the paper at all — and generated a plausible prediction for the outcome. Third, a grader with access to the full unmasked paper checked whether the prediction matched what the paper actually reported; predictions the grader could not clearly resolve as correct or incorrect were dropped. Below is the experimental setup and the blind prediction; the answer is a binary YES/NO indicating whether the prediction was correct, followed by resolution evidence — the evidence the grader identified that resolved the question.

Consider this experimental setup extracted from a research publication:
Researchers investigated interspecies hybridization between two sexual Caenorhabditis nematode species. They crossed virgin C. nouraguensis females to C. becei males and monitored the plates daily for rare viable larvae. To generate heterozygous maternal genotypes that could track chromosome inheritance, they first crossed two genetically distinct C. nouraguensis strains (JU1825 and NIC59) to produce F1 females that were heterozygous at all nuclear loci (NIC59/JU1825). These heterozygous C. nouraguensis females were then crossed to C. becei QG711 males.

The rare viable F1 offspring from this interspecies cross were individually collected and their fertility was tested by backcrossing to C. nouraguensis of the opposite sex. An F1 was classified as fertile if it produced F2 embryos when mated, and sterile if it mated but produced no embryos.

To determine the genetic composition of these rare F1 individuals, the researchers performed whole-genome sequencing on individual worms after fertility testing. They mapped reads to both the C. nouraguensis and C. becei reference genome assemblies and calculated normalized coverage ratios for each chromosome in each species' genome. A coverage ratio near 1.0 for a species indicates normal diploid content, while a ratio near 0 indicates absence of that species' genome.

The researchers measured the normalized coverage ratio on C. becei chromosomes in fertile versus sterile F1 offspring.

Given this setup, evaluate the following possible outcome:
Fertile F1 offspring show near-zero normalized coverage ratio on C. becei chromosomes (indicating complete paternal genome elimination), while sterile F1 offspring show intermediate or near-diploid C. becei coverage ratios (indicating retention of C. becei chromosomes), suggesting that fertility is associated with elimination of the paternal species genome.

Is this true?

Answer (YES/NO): YES